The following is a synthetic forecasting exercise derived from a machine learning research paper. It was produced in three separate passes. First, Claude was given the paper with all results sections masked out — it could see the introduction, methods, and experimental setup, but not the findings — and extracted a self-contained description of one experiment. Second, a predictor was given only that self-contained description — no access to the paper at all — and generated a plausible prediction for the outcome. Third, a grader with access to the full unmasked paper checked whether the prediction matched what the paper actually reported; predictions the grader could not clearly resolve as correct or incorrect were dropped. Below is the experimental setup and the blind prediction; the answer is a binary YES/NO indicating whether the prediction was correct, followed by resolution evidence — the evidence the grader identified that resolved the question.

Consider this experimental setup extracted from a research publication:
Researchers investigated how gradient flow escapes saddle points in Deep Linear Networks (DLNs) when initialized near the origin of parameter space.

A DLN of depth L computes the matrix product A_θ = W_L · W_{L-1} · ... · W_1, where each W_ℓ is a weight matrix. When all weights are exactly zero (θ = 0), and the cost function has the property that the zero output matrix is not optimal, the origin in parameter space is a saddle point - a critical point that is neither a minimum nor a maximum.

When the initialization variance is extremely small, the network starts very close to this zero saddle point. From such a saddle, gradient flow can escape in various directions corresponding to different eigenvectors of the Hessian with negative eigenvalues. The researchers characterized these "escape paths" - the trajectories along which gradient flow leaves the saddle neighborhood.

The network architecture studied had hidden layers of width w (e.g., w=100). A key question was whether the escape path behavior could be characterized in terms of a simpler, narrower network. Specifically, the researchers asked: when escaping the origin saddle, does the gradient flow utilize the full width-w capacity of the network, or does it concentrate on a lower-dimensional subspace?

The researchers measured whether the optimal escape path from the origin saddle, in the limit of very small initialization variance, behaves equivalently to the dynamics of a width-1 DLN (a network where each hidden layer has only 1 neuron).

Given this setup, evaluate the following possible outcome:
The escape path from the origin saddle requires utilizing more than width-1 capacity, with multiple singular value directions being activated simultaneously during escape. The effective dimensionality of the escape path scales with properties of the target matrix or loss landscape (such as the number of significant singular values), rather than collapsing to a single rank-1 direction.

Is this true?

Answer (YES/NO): NO